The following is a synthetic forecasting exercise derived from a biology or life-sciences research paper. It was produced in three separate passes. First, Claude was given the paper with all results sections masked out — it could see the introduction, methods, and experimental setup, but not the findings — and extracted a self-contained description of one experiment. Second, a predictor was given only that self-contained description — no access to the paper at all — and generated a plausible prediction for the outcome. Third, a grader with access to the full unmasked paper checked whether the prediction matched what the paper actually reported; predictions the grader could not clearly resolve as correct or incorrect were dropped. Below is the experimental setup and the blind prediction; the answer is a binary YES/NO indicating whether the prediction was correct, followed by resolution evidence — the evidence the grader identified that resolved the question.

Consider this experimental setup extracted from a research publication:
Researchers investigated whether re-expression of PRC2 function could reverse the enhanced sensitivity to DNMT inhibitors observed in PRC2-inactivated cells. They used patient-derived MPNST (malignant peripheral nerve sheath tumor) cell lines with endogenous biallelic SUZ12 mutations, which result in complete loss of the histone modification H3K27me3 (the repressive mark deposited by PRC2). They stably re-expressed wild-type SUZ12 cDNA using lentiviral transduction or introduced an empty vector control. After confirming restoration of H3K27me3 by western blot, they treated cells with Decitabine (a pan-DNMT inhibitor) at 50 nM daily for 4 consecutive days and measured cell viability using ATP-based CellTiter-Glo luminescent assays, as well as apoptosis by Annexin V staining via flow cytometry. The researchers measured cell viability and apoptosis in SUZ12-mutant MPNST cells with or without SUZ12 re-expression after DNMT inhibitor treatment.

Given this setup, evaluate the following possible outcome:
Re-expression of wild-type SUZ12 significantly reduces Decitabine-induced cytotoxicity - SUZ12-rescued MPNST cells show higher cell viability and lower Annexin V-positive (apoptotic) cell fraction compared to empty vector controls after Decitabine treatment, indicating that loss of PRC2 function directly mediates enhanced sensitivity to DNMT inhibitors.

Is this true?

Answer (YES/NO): YES